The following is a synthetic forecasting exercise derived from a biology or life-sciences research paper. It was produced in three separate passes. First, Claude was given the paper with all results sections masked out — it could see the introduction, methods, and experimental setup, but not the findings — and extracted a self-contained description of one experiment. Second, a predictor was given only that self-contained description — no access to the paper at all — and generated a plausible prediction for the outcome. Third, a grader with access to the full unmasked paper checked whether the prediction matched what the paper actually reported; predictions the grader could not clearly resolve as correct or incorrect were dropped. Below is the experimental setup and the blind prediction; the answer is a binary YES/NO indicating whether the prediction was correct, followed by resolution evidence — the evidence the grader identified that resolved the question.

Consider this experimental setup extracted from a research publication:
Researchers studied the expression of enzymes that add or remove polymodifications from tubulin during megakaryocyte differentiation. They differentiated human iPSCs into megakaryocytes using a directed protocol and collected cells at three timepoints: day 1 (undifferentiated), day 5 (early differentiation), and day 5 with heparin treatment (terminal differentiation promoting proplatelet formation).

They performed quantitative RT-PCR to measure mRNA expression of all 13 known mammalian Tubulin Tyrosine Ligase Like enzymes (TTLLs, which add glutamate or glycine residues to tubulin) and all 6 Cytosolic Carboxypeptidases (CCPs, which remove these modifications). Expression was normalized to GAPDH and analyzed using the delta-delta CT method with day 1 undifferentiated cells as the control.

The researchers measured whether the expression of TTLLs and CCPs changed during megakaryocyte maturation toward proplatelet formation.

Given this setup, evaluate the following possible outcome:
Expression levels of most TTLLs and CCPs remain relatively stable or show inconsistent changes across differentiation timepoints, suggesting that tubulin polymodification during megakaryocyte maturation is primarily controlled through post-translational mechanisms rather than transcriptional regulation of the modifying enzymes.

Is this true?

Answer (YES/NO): NO